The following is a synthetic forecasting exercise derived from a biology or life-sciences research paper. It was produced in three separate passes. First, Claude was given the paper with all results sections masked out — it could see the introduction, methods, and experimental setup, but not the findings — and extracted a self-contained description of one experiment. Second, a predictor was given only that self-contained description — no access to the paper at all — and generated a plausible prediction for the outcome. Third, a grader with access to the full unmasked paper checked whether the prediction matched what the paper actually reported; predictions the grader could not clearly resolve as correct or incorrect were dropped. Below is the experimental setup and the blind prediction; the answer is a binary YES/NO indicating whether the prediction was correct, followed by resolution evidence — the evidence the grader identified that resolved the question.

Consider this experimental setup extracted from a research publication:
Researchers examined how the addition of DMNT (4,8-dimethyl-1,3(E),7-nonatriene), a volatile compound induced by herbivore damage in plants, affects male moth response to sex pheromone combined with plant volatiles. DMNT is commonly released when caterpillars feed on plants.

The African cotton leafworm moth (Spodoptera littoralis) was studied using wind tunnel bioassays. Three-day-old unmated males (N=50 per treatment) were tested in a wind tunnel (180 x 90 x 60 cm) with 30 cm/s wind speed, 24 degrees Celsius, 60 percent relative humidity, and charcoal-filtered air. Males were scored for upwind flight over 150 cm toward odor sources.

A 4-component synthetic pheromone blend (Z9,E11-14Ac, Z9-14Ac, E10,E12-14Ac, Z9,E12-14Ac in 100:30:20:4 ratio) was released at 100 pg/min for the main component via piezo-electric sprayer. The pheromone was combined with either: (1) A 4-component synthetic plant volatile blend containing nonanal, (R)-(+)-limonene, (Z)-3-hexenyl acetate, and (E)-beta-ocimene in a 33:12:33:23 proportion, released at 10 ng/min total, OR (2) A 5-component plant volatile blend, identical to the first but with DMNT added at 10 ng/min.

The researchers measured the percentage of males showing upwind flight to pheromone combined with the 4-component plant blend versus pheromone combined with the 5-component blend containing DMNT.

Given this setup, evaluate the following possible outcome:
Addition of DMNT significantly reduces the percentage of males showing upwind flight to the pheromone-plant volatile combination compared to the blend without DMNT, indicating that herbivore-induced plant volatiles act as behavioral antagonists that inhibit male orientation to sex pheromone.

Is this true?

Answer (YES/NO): YES